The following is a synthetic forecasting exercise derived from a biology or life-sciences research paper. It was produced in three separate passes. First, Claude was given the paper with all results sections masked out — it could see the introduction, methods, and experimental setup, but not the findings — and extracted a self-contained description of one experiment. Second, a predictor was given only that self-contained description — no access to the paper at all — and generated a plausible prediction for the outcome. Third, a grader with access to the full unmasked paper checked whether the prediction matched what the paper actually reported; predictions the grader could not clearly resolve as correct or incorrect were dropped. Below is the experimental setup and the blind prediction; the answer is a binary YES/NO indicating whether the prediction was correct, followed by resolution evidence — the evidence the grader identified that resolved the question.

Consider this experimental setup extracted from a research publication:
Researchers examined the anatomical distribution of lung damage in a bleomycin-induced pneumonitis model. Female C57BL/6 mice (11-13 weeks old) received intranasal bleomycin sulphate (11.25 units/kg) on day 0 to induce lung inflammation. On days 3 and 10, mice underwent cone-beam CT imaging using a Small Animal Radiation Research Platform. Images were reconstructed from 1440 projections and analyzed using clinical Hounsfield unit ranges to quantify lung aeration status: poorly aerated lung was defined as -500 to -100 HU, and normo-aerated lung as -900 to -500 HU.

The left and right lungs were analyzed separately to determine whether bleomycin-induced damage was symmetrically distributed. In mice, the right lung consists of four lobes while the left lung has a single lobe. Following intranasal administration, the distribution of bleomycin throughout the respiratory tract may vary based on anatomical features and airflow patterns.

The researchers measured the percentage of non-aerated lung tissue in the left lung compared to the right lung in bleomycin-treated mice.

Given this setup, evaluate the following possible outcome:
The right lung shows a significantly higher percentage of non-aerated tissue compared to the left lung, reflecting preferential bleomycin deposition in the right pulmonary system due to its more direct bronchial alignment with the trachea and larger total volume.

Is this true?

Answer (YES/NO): NO